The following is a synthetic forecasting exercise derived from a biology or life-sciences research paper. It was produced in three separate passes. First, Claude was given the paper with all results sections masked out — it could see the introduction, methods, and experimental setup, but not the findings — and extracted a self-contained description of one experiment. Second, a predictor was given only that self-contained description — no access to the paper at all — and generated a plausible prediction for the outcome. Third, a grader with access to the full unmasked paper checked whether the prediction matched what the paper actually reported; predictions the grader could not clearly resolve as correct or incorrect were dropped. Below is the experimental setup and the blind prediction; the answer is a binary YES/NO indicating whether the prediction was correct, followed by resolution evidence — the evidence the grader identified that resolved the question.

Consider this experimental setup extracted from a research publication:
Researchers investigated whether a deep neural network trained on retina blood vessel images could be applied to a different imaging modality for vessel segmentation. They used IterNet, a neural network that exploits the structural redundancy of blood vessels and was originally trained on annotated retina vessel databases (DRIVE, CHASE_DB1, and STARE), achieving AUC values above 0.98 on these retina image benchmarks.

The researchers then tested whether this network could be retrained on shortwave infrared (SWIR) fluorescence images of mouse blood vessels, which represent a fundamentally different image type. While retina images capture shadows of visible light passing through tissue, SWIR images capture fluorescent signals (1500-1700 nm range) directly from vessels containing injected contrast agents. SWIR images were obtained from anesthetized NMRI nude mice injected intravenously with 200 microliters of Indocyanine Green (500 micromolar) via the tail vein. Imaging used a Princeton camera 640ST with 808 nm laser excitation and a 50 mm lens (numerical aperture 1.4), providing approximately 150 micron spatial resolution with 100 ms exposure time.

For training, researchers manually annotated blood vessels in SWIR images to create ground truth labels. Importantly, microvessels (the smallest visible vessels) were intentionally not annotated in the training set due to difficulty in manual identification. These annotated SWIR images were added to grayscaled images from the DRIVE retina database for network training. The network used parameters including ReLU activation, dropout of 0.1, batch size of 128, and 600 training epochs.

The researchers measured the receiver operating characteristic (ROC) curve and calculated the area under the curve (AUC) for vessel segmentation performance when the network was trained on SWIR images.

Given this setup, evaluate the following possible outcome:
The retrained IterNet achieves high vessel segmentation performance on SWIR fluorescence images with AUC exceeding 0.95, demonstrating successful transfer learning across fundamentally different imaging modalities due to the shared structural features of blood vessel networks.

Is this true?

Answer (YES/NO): NO